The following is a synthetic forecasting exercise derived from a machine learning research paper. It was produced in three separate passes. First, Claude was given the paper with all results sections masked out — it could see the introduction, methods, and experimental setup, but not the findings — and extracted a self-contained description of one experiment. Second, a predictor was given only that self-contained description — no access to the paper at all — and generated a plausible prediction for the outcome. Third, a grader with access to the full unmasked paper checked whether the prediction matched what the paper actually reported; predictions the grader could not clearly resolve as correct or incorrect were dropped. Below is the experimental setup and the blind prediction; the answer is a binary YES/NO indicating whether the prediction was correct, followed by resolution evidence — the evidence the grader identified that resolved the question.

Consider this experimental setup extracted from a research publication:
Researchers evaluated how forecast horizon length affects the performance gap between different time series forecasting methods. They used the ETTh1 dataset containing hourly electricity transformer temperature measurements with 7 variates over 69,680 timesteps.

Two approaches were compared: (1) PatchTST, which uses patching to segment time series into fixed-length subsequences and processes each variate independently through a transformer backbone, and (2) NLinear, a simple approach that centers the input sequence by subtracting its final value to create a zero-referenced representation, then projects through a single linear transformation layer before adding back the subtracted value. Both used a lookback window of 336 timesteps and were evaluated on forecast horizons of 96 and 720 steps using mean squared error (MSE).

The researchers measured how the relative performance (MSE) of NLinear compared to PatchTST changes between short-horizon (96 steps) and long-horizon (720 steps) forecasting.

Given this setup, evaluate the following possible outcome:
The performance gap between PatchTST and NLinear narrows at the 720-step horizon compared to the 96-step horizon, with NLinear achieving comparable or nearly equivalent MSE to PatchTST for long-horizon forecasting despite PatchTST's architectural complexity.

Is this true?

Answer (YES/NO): NO